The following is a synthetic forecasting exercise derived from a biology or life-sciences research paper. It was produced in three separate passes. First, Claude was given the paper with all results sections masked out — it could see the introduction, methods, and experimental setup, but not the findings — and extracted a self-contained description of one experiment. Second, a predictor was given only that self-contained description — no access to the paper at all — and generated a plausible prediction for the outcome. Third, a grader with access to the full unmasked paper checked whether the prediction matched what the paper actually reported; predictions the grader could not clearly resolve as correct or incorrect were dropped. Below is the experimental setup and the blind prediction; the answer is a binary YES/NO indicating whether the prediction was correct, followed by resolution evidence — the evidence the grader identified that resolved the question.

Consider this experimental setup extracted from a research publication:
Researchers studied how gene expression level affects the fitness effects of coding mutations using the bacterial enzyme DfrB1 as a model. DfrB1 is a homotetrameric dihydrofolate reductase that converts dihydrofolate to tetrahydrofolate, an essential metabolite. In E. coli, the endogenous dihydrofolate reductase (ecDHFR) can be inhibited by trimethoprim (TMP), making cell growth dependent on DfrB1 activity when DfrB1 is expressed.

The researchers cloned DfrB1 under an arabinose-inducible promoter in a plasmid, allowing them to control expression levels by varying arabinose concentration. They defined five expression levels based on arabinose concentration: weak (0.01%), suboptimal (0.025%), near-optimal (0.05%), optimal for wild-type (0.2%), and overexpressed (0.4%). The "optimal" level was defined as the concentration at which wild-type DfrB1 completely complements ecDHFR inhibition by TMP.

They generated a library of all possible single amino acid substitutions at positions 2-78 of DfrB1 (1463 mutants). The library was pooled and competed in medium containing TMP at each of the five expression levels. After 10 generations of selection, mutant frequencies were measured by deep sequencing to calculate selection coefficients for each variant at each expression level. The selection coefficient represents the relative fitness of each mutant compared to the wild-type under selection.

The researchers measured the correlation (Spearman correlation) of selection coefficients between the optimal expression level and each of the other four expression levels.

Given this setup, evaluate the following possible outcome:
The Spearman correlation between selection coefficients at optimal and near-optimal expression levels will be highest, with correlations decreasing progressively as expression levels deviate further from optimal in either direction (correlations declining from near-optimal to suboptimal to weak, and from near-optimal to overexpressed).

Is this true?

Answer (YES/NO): YES